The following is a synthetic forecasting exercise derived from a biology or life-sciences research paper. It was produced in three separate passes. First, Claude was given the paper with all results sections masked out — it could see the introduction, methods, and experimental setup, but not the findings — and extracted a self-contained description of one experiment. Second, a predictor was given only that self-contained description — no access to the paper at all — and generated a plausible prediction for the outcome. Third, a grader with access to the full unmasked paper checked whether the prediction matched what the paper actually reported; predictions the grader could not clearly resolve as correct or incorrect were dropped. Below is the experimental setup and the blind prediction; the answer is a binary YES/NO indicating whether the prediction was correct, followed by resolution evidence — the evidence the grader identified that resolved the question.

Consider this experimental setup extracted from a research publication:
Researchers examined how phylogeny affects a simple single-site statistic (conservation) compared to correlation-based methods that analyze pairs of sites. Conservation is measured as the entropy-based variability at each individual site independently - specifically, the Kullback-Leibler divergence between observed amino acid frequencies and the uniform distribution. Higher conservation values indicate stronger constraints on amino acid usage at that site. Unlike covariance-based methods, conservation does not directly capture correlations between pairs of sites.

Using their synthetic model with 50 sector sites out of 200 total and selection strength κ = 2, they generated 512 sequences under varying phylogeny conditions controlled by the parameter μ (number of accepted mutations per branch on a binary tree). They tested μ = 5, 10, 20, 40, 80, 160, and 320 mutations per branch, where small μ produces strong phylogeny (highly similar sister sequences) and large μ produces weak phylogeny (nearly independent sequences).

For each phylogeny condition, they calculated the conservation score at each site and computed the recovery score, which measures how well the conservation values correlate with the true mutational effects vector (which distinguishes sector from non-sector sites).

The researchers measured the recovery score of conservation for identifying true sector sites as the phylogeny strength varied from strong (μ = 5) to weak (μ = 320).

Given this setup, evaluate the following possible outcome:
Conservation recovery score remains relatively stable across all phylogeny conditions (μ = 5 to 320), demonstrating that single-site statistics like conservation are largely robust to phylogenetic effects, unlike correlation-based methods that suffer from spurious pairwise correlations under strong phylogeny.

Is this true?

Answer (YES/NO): YES